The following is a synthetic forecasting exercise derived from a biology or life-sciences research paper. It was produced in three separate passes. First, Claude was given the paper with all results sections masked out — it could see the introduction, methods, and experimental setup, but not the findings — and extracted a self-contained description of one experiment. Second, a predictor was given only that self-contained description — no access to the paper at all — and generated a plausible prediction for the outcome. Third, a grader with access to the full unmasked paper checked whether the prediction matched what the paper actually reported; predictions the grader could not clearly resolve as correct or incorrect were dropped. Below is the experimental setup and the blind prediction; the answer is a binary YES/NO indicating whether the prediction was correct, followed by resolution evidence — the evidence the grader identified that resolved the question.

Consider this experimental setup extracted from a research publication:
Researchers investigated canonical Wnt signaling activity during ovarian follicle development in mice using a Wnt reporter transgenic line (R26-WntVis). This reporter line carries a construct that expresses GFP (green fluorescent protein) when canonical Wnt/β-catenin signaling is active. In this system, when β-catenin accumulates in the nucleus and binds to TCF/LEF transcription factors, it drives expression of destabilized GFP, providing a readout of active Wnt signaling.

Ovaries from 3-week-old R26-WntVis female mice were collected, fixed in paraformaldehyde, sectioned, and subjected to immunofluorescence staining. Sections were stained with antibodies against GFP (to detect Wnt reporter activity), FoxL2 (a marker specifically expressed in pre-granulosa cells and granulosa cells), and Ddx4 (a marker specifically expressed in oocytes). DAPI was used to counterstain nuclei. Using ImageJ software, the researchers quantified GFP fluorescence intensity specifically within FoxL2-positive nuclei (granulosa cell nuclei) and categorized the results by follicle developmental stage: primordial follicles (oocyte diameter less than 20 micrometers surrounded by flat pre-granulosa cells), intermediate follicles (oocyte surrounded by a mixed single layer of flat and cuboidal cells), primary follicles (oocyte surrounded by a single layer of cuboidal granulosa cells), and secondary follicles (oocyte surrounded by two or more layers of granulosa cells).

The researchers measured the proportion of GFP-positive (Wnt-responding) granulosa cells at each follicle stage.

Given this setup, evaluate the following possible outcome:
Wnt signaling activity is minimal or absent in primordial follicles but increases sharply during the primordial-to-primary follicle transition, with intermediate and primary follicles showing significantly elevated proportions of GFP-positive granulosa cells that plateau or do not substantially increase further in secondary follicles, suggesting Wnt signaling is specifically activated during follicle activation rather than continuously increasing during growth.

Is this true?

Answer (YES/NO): NO